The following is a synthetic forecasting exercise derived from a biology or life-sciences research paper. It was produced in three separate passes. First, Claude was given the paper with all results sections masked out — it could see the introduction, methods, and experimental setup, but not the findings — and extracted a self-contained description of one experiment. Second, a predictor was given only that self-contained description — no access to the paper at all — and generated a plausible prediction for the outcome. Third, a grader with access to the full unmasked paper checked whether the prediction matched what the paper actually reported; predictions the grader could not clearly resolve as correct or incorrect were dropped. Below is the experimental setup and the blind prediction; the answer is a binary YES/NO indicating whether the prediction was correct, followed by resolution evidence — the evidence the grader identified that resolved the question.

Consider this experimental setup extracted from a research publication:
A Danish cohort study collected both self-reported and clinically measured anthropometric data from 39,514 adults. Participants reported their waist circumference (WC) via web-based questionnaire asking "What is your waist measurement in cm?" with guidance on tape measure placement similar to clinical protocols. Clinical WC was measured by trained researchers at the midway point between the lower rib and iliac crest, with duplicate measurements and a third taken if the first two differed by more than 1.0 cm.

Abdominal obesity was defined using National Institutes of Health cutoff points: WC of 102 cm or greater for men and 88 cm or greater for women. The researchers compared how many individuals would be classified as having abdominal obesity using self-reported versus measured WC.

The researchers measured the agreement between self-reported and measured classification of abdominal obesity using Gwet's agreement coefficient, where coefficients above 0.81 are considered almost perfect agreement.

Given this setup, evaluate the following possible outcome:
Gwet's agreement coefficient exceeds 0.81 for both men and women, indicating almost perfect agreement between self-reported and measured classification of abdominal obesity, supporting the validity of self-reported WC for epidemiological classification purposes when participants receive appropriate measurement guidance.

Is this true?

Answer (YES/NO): NO